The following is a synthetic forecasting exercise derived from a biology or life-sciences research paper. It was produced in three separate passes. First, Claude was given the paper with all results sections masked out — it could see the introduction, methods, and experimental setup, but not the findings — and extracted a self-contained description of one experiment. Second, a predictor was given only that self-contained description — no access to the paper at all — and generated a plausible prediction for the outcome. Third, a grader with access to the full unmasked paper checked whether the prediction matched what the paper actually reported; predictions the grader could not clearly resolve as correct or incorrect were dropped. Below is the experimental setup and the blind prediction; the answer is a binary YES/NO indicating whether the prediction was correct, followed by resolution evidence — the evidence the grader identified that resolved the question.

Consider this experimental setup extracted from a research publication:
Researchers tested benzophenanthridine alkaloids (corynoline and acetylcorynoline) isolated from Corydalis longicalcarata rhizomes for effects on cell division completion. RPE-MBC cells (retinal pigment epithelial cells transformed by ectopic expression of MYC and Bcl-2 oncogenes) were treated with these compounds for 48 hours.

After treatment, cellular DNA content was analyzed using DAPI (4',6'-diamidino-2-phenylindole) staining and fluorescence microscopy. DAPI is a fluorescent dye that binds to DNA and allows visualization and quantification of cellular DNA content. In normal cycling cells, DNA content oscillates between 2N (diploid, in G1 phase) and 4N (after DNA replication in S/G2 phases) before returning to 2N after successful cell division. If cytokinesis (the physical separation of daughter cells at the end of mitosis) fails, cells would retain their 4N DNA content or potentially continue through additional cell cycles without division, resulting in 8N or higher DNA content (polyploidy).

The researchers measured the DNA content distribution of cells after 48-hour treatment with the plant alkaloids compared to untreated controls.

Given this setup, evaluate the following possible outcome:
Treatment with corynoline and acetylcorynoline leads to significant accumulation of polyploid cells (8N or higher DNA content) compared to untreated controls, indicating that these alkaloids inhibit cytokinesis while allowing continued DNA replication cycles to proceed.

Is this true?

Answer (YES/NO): YES